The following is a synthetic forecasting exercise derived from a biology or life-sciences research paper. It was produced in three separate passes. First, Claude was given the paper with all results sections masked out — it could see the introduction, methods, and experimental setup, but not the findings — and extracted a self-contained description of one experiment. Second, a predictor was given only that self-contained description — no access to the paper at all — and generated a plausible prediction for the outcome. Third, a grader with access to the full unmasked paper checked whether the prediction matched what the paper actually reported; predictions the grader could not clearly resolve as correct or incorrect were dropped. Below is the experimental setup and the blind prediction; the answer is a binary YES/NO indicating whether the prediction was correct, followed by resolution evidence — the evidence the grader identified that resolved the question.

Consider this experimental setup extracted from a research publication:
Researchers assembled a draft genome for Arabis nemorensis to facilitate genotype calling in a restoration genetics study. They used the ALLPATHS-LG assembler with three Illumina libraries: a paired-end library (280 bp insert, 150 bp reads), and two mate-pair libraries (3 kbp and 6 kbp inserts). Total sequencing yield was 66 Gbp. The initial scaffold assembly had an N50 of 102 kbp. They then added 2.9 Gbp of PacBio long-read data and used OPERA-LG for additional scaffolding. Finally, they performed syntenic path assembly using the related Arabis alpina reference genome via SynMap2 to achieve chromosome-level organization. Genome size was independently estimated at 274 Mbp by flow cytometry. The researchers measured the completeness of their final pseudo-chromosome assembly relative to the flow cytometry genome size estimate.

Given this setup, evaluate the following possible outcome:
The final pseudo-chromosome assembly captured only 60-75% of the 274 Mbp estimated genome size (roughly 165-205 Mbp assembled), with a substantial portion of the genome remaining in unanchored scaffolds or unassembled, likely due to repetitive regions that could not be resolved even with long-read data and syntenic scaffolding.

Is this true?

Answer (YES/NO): YES